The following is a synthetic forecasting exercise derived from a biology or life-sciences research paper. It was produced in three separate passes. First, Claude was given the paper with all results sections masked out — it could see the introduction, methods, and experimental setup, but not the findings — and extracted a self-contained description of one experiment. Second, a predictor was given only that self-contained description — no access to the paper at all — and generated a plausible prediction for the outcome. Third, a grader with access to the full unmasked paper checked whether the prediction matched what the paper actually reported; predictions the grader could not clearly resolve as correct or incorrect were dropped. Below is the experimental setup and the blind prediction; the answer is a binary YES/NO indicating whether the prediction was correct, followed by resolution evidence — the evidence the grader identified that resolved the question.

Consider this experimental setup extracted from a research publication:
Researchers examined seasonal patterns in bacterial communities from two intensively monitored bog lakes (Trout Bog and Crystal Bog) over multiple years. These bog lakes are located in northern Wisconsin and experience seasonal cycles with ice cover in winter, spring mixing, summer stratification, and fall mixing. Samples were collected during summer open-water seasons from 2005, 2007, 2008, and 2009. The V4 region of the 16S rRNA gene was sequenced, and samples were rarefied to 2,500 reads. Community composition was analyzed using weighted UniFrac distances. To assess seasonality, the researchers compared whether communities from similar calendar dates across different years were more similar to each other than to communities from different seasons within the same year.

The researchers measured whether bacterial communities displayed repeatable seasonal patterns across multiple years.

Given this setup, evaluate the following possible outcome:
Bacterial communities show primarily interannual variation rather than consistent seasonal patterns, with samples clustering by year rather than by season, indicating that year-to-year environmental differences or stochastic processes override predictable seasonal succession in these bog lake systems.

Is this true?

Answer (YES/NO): YES